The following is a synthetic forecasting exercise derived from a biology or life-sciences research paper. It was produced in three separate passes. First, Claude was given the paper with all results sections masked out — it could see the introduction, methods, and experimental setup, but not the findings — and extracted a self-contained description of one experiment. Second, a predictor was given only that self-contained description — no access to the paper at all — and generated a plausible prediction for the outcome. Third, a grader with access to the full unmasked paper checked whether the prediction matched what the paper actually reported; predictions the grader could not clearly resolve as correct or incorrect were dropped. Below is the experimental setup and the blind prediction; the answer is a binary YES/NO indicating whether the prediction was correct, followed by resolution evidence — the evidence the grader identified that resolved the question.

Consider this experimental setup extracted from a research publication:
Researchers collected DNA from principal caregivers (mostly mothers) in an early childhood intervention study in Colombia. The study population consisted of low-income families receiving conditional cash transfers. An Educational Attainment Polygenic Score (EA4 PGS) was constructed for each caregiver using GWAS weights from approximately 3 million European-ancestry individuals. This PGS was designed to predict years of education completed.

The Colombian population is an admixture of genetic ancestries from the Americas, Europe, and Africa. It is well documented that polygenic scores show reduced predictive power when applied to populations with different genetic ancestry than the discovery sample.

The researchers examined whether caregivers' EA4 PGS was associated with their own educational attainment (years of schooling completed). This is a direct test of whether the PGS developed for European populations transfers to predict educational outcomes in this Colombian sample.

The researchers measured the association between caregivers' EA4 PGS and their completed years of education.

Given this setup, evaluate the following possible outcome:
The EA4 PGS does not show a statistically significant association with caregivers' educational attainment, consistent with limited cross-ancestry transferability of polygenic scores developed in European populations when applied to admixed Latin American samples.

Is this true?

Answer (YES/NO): NO